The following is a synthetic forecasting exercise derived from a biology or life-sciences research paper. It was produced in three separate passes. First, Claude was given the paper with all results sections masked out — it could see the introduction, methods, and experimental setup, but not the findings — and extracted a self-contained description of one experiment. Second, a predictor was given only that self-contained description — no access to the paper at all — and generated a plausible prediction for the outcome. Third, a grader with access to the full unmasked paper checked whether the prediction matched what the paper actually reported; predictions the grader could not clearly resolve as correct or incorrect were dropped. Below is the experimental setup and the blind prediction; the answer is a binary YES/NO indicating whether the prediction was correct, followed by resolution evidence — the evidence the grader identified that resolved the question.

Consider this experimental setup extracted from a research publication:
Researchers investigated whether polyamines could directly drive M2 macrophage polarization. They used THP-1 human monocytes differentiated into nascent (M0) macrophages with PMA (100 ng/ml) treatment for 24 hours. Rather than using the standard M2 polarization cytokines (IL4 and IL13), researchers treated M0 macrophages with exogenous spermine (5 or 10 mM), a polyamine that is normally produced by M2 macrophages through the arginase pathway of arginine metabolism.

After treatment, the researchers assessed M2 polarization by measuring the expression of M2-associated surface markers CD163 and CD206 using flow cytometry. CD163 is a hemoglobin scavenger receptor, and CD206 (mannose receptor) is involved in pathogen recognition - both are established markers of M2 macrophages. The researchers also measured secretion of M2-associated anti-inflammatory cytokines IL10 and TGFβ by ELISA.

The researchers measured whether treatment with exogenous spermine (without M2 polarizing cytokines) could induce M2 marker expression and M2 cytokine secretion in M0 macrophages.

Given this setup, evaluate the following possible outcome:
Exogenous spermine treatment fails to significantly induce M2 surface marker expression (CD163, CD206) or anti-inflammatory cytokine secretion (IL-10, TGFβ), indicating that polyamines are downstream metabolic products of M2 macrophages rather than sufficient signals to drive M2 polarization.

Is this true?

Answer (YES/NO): NO